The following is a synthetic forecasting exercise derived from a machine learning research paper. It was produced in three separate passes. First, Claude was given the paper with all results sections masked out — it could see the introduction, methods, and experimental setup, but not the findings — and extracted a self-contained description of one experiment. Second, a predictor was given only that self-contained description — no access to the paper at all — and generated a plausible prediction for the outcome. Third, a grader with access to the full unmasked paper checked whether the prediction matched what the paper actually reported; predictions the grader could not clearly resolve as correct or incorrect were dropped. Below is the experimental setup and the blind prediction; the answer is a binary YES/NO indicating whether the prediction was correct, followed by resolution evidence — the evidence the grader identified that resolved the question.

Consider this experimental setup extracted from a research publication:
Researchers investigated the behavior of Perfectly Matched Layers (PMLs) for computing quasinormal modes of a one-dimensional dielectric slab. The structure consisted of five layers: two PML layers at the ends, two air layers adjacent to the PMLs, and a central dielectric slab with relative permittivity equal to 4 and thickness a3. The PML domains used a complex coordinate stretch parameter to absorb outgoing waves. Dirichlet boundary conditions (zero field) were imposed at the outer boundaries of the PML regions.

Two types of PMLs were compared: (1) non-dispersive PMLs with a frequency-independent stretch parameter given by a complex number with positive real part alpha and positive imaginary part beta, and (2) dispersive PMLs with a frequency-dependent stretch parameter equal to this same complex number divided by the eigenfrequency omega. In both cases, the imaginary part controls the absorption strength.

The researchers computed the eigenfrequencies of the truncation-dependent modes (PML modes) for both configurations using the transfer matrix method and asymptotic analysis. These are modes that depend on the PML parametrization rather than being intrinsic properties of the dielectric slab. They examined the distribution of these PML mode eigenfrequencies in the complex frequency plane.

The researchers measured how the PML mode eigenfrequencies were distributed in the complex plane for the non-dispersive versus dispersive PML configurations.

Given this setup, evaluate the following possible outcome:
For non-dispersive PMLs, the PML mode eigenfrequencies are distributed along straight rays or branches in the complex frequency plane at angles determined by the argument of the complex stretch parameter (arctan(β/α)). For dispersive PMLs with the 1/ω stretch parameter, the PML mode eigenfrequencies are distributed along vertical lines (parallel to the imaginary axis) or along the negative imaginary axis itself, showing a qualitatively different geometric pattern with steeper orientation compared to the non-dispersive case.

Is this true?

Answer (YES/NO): NO